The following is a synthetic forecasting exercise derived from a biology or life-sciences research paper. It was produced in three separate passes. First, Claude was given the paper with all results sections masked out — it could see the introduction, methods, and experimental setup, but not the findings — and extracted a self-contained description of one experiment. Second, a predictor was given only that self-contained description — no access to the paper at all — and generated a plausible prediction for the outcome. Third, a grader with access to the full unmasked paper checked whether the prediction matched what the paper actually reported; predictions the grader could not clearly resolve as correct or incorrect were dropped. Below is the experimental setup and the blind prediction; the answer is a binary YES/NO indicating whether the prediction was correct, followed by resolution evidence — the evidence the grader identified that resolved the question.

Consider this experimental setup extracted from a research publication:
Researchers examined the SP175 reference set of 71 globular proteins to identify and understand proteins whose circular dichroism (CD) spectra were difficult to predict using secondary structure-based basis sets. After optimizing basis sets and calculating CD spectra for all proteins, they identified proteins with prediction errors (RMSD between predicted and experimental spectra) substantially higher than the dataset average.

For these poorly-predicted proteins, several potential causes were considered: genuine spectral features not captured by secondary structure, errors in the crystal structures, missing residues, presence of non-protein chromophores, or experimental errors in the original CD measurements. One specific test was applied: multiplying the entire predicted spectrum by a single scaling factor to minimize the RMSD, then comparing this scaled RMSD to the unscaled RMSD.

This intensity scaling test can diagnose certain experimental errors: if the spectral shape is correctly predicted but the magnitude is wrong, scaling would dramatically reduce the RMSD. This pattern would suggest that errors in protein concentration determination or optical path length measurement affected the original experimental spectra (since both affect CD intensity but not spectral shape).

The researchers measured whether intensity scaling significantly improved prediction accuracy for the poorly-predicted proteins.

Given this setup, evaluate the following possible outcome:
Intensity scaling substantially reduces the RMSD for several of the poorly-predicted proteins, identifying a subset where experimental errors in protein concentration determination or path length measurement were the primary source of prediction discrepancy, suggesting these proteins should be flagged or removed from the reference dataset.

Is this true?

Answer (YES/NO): YES